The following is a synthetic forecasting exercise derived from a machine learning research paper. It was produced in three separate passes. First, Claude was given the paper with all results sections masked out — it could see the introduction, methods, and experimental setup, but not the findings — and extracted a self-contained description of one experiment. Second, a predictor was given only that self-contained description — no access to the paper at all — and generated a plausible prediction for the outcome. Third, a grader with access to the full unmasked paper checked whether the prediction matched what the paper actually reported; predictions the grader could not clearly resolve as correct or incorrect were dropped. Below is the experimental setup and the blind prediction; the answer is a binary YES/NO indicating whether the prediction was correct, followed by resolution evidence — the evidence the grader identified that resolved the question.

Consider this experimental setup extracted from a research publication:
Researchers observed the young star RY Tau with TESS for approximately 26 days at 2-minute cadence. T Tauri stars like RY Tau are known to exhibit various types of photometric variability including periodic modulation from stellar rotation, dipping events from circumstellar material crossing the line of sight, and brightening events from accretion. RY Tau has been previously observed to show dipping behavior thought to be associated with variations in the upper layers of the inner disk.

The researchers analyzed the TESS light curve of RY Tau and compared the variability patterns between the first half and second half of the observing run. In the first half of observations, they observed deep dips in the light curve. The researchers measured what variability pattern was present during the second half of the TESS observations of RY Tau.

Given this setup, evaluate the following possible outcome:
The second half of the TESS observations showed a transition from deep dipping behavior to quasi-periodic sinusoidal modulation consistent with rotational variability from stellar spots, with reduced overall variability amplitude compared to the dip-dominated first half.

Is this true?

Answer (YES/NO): NO